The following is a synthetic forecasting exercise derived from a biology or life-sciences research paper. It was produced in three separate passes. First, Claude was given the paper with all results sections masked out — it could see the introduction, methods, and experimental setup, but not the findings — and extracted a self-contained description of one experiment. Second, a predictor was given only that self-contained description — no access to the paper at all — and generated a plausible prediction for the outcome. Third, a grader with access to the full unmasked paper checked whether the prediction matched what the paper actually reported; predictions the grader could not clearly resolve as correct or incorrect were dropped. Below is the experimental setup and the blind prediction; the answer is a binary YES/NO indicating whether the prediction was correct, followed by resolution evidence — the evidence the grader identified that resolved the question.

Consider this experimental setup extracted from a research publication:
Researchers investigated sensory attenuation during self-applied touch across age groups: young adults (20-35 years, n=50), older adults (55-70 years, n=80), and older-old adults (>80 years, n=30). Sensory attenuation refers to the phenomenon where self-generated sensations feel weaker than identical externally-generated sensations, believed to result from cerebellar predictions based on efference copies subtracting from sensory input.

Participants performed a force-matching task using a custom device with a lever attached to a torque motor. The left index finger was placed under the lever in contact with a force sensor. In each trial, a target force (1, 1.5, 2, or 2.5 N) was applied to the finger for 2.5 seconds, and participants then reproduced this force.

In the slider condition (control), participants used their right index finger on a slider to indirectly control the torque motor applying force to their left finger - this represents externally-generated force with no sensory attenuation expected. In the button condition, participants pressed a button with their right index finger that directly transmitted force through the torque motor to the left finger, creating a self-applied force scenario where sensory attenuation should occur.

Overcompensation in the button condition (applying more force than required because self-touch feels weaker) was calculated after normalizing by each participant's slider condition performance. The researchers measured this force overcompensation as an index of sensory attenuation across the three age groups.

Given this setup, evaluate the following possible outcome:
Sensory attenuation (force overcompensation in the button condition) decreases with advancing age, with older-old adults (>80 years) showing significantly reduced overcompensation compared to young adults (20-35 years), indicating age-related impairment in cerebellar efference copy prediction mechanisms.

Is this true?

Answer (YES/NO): NO